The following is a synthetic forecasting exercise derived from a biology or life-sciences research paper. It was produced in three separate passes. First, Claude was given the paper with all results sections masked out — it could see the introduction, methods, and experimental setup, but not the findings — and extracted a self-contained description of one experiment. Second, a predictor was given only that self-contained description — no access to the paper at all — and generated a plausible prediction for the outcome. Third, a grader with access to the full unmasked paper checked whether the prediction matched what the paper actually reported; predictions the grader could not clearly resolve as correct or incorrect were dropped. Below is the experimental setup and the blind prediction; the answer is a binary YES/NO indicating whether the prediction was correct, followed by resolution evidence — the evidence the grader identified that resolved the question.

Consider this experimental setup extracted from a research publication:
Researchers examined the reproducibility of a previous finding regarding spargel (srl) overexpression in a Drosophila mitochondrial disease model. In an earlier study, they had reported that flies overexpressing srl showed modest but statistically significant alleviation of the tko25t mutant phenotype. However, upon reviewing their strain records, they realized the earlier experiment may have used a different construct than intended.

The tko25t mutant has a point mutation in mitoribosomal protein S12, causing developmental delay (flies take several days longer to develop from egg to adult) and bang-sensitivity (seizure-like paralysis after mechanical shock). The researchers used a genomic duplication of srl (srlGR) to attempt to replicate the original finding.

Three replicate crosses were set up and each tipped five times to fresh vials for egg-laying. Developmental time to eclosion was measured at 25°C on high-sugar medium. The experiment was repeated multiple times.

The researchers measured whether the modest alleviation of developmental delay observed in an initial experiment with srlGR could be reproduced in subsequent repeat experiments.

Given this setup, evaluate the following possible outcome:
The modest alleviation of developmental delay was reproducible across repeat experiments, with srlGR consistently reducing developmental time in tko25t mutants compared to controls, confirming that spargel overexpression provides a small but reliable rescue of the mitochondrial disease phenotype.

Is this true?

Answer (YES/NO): NO